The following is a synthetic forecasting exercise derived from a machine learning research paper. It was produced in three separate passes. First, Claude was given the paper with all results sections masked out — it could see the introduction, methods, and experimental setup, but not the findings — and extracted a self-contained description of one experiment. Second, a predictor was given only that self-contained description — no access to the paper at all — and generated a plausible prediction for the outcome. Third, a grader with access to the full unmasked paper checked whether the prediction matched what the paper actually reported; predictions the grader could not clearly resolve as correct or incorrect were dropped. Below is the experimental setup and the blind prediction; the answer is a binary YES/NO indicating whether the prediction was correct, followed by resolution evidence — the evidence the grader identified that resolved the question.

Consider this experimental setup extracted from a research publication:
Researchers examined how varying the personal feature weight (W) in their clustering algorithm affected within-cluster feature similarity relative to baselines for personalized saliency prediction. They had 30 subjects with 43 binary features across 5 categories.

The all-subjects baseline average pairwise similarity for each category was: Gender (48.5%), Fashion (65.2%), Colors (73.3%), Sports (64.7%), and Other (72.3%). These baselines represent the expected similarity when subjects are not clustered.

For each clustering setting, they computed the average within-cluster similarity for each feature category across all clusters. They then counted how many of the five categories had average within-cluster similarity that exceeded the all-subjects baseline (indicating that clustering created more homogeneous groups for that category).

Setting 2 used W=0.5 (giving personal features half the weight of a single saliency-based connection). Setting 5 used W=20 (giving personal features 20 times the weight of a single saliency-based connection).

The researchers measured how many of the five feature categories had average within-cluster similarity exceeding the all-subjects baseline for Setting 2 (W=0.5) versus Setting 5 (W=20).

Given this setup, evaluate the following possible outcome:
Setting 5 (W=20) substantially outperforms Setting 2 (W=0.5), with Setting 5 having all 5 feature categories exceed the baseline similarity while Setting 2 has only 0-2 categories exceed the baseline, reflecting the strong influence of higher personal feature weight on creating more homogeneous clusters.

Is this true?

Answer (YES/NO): YES